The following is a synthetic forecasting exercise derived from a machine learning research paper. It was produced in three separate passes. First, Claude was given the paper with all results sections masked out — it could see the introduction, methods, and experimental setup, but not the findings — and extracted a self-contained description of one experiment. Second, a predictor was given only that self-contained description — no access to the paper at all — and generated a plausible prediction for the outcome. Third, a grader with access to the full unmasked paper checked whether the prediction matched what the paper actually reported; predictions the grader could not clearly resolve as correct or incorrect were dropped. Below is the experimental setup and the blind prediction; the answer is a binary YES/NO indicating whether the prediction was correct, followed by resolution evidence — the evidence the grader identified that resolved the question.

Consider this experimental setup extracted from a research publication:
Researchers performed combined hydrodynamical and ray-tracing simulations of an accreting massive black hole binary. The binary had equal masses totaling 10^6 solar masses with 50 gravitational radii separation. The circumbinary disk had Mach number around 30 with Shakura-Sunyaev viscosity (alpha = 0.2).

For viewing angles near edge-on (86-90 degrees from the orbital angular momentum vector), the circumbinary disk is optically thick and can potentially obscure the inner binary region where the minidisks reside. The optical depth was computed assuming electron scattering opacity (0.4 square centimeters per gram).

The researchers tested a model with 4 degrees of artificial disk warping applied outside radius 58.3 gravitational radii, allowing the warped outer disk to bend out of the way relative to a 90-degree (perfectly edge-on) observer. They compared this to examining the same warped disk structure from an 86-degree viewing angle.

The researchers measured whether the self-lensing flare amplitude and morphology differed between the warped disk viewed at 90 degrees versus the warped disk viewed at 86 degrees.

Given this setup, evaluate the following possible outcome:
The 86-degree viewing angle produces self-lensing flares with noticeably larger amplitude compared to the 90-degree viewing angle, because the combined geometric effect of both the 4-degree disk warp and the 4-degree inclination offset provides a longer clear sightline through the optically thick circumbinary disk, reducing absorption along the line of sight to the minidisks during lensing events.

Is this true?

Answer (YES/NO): NO